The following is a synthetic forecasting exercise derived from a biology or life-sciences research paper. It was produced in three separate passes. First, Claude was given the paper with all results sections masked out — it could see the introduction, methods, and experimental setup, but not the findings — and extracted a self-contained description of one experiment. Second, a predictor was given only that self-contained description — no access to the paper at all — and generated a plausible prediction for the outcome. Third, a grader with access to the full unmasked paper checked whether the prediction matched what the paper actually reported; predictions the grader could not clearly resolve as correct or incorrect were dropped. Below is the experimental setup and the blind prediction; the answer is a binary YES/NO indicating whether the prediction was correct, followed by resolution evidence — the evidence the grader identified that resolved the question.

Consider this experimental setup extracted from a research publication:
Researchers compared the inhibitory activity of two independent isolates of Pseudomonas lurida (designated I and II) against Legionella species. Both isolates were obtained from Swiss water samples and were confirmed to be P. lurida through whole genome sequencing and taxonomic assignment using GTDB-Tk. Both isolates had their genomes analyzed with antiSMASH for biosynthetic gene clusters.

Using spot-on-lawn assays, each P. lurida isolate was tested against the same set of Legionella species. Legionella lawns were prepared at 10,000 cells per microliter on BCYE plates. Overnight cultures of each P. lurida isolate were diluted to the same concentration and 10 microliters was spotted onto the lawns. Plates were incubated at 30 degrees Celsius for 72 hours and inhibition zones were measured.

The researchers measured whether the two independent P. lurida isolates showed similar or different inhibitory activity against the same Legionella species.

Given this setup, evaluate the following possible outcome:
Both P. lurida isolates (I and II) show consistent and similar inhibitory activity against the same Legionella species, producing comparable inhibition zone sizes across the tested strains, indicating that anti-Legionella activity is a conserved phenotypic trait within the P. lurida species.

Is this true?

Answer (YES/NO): NO